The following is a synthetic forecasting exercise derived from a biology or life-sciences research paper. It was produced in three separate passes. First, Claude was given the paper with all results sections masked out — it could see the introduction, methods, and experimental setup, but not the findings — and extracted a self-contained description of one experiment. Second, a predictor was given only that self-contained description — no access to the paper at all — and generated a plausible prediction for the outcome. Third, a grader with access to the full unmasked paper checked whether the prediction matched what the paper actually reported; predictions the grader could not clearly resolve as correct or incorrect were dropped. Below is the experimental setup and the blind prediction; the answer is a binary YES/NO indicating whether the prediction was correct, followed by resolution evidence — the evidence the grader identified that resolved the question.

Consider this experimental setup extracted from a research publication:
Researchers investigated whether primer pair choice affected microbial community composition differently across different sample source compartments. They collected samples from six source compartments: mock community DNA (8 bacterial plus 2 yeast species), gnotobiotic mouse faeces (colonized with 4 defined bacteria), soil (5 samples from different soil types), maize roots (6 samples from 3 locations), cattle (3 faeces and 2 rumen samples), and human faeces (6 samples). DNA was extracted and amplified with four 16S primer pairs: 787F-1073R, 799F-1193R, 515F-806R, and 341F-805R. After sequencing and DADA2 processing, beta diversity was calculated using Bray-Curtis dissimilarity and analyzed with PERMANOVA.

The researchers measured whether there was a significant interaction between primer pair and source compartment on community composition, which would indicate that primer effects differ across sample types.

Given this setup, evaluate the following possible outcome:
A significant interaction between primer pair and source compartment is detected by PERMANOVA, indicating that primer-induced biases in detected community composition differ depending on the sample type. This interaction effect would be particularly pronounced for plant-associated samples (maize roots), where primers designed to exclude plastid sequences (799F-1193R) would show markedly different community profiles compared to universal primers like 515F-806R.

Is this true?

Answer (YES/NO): NO